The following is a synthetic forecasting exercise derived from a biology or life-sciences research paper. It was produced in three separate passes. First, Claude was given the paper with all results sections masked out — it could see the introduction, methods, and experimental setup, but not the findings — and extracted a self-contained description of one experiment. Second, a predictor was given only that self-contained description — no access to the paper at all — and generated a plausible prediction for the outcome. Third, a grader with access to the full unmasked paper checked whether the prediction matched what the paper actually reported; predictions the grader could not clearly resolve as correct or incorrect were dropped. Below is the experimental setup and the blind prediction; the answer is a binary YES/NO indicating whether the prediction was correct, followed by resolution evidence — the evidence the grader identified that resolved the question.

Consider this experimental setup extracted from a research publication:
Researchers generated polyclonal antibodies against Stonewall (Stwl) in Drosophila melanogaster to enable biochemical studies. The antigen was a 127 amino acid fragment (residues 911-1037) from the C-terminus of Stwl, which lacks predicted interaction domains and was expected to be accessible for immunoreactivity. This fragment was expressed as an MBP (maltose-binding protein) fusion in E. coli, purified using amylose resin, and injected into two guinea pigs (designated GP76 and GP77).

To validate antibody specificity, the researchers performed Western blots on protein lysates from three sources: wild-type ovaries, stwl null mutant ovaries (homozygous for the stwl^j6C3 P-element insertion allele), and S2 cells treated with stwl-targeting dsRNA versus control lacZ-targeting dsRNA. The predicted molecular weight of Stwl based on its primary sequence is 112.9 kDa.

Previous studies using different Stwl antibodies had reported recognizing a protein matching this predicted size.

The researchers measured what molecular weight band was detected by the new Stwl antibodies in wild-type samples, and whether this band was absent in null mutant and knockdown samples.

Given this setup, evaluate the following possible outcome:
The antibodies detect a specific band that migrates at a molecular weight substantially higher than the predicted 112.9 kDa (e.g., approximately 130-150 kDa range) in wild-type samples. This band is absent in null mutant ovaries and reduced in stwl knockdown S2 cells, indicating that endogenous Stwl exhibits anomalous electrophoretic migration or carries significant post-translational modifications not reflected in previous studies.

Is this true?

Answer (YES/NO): YES